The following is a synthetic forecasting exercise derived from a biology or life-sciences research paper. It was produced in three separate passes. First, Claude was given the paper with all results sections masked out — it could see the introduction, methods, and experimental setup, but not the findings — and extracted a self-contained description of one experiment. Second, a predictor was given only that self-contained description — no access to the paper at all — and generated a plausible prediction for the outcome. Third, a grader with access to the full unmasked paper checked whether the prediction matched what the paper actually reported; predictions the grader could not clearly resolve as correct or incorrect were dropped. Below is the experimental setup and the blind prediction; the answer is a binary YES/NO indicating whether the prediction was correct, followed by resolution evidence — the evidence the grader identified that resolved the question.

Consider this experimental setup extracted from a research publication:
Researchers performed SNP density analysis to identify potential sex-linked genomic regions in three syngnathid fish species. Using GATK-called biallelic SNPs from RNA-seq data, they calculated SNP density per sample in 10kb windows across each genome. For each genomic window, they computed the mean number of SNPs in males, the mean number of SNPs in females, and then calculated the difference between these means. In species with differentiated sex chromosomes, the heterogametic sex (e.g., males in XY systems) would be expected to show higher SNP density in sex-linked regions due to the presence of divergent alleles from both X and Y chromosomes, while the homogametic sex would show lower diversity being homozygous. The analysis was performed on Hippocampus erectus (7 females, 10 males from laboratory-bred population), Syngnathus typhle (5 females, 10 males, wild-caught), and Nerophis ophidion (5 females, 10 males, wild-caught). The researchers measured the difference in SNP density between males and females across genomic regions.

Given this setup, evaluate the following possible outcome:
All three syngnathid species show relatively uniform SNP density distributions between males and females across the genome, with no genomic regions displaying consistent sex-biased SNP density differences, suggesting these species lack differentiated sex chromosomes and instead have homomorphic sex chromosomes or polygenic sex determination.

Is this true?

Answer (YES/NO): NO